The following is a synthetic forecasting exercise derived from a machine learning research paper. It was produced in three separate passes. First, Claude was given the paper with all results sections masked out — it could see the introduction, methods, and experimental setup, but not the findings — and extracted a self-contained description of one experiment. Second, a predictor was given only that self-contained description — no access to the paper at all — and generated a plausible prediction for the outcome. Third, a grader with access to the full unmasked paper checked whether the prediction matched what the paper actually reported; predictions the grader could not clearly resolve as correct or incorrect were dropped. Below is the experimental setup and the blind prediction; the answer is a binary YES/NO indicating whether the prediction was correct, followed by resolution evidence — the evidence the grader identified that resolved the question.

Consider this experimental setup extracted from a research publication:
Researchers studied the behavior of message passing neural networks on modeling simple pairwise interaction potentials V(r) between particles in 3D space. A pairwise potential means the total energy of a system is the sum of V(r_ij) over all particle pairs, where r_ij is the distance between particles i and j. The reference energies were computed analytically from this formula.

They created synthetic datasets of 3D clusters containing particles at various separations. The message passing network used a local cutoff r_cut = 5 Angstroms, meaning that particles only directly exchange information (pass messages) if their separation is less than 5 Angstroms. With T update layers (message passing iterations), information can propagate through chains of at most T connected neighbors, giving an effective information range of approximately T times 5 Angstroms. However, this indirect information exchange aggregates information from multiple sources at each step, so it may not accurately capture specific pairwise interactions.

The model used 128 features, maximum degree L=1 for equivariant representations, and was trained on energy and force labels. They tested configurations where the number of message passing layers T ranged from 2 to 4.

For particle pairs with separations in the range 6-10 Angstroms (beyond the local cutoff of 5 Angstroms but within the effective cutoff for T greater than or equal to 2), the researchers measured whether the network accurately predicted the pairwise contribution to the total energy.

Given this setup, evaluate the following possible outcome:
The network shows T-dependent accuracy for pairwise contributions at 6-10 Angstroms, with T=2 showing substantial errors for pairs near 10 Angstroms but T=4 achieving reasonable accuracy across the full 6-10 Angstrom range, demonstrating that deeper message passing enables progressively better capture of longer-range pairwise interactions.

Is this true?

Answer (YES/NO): NO